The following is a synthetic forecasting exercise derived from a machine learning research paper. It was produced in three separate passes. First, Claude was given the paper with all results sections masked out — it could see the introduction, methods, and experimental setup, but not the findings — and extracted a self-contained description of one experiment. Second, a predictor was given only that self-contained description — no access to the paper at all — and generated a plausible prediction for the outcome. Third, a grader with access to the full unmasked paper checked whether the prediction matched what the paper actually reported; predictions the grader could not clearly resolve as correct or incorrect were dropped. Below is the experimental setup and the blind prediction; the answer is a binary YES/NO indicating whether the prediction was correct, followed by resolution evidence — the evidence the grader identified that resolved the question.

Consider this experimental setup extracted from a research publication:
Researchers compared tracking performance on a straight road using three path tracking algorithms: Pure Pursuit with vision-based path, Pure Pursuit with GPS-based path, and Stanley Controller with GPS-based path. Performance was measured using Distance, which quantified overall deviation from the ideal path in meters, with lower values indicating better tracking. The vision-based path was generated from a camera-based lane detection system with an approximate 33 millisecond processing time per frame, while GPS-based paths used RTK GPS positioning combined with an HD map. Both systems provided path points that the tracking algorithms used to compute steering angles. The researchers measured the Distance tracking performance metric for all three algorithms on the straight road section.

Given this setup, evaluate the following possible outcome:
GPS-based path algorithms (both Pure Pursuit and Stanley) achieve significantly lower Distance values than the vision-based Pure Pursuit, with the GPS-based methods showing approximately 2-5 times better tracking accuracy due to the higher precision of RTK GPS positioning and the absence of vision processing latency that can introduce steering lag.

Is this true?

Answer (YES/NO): NO